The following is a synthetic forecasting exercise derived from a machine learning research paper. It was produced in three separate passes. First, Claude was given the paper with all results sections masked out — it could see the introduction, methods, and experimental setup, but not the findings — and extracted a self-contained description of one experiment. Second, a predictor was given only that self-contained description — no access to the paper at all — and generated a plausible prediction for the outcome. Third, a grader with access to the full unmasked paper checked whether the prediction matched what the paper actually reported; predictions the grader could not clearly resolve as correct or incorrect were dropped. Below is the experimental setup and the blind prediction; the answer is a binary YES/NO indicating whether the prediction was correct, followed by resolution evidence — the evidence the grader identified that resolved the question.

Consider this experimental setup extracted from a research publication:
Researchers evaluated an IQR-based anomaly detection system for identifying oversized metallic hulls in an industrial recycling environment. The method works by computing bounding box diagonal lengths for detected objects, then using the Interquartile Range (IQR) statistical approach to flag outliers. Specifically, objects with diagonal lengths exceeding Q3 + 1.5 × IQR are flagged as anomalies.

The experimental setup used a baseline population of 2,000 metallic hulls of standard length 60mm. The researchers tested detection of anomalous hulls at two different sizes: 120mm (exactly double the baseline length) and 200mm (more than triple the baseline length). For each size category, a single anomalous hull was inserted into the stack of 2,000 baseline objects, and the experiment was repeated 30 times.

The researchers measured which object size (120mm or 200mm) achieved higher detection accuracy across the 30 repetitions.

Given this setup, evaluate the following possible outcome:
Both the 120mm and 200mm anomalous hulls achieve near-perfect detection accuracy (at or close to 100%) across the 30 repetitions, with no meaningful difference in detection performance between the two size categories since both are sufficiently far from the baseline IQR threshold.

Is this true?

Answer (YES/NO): NO